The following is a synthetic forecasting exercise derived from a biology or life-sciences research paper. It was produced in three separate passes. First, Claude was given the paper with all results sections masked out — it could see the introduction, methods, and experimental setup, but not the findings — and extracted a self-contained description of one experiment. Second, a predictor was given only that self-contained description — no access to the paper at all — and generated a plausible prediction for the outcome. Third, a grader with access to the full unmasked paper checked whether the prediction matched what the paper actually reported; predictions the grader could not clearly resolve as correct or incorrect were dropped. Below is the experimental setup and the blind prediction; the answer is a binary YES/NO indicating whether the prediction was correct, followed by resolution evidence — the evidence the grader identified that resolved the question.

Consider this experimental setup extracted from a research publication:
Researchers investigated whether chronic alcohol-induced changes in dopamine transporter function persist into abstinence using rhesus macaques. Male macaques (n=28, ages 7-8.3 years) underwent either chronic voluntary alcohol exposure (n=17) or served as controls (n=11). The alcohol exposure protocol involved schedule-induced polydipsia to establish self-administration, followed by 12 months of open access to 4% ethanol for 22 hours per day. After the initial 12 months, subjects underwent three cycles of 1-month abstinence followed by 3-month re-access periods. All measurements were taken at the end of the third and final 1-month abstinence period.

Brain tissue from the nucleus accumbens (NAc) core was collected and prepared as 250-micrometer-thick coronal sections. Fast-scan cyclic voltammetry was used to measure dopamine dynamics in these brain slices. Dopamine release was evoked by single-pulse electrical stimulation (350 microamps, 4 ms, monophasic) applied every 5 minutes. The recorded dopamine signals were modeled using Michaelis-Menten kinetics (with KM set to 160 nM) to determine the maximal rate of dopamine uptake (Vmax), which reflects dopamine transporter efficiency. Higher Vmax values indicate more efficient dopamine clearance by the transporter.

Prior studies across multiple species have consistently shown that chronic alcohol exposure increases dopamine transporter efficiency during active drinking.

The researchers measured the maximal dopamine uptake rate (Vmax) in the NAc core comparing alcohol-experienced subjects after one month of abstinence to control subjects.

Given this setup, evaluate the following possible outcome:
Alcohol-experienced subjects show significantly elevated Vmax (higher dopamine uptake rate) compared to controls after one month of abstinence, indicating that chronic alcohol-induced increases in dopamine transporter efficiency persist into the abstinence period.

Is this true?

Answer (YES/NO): YES